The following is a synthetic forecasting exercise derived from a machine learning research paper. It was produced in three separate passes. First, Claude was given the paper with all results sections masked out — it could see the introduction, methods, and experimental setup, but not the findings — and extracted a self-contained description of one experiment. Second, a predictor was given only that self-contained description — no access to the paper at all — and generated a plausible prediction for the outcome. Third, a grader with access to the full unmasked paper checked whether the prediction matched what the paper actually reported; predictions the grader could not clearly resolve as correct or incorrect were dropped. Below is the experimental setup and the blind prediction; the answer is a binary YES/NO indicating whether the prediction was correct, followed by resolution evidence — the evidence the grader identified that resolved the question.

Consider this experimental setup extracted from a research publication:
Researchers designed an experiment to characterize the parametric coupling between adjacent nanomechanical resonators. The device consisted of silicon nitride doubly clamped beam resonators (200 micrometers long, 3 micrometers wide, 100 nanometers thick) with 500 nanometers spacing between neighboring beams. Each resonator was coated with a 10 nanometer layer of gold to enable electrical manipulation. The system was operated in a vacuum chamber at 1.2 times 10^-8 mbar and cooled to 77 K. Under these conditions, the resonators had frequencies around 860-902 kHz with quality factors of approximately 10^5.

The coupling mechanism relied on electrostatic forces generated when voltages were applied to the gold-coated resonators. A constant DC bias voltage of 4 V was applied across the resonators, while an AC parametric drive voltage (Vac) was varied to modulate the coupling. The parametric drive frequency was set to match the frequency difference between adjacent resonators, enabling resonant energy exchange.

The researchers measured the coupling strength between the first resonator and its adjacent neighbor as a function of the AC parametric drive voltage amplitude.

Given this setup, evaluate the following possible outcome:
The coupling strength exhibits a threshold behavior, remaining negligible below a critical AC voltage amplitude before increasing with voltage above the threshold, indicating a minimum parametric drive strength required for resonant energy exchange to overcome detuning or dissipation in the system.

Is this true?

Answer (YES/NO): NO